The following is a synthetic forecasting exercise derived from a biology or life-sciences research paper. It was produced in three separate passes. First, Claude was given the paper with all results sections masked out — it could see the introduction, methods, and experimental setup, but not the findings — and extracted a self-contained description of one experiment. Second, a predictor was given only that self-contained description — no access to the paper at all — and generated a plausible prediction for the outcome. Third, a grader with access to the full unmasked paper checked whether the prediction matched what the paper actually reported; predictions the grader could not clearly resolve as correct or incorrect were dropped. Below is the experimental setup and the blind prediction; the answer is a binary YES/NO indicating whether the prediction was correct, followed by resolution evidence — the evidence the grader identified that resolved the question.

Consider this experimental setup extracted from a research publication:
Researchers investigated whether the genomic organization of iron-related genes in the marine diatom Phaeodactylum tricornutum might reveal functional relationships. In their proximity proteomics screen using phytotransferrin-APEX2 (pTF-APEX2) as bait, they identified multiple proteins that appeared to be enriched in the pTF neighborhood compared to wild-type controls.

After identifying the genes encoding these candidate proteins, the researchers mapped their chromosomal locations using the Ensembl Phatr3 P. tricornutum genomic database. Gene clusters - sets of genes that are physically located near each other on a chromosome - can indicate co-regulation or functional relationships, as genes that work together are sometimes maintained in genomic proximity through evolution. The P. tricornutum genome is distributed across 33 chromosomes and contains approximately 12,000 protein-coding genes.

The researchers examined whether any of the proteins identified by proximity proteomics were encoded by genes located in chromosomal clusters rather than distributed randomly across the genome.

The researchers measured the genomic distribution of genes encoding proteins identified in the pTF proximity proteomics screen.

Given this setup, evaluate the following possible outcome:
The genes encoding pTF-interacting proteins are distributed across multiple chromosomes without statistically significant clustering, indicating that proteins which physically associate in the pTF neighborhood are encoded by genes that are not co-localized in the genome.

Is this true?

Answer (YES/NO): NO